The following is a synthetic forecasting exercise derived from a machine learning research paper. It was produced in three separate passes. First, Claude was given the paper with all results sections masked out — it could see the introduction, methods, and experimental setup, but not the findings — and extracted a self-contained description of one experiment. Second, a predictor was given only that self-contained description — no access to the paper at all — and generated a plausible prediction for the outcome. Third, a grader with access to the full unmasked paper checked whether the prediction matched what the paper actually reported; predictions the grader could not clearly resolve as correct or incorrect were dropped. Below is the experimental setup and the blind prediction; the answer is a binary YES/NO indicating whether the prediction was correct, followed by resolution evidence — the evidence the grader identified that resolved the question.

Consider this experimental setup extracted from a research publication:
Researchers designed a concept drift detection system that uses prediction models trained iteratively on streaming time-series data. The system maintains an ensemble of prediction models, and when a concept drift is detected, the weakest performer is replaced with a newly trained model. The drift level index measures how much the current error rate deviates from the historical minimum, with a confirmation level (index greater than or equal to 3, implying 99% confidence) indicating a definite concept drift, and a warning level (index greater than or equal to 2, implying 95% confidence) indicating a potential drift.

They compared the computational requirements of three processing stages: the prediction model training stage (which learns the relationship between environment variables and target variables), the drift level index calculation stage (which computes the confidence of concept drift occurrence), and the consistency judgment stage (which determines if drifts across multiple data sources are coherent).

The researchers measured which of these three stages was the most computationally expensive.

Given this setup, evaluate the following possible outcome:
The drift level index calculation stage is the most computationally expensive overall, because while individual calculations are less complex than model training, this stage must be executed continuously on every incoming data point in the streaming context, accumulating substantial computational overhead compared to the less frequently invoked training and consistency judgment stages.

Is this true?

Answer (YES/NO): NO